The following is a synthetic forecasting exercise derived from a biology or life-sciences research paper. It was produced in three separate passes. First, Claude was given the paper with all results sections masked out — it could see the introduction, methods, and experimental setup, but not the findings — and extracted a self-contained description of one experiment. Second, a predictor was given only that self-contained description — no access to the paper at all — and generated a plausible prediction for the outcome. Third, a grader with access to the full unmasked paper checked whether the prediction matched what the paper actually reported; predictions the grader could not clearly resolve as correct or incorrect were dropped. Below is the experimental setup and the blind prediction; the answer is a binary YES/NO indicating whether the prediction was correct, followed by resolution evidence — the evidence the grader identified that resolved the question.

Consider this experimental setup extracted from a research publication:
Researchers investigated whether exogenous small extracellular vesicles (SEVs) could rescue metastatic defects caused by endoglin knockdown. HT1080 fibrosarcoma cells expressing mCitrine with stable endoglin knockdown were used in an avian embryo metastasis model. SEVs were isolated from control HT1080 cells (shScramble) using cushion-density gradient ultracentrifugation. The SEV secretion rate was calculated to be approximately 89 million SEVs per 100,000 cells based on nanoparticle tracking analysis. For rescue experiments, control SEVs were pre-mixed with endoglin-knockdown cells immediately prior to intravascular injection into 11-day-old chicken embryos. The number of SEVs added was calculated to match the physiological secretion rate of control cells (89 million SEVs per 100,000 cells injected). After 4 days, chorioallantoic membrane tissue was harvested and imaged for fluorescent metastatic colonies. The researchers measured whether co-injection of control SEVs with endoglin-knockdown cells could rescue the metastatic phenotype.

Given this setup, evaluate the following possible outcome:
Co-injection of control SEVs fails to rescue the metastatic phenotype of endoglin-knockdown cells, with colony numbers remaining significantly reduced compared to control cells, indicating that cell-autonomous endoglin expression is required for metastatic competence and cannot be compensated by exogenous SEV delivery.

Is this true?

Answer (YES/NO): NO